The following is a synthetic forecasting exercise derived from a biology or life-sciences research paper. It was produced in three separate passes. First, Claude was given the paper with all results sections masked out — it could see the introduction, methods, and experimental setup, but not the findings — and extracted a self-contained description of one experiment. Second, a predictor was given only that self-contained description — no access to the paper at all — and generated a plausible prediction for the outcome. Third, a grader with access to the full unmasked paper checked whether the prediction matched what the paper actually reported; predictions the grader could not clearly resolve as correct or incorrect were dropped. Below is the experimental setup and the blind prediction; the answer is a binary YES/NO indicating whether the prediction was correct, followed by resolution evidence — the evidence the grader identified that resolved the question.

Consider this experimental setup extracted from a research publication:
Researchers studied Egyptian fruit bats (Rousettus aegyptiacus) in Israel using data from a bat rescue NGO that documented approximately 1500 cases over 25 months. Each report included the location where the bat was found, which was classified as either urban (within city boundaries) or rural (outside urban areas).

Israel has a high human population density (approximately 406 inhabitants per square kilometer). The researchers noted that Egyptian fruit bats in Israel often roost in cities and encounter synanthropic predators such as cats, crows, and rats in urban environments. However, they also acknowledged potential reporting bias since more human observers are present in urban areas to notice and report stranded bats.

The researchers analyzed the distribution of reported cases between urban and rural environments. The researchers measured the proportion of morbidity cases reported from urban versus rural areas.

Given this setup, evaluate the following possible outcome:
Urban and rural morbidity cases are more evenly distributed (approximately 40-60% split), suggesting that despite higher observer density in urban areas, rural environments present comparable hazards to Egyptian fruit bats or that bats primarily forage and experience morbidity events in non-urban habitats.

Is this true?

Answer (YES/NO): NO